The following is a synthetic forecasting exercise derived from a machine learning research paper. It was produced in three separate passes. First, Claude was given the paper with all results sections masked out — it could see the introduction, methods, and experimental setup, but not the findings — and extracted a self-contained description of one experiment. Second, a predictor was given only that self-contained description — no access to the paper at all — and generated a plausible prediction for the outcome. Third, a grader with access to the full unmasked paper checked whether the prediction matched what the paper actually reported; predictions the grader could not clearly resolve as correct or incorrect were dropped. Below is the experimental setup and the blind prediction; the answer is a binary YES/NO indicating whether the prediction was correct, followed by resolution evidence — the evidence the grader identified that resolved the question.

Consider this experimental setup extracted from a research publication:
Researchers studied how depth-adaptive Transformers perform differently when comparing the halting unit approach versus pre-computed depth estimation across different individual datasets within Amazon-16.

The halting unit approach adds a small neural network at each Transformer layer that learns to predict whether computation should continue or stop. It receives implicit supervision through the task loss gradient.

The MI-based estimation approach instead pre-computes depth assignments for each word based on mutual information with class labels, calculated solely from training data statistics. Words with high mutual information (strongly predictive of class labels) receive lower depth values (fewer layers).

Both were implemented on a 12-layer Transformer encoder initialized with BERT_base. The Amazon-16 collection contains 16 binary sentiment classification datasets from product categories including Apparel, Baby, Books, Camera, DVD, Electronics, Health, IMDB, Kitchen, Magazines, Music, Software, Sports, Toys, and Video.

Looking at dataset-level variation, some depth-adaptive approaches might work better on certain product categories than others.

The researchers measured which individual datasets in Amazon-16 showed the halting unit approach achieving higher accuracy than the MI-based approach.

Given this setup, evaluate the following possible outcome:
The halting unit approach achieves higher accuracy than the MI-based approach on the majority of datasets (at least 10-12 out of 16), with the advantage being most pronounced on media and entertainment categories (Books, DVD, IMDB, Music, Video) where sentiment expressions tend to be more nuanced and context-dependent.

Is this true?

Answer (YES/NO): NO